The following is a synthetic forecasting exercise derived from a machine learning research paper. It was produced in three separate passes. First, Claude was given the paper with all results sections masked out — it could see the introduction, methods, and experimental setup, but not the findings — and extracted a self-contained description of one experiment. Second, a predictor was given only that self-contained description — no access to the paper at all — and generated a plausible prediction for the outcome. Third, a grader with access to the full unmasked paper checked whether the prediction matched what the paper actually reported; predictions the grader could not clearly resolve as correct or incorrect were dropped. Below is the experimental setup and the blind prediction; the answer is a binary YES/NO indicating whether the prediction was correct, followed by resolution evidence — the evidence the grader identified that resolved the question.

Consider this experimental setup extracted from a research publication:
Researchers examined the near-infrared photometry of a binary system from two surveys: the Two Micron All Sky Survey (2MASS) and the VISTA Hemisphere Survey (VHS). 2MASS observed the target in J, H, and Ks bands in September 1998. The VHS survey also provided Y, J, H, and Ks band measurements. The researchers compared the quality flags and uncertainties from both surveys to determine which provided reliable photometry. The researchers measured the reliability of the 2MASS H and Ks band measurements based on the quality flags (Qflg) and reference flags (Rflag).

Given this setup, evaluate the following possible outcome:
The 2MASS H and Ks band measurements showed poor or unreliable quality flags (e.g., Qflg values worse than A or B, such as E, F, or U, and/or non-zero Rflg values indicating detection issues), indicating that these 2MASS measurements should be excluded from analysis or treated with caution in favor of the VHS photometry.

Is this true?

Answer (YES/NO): YES